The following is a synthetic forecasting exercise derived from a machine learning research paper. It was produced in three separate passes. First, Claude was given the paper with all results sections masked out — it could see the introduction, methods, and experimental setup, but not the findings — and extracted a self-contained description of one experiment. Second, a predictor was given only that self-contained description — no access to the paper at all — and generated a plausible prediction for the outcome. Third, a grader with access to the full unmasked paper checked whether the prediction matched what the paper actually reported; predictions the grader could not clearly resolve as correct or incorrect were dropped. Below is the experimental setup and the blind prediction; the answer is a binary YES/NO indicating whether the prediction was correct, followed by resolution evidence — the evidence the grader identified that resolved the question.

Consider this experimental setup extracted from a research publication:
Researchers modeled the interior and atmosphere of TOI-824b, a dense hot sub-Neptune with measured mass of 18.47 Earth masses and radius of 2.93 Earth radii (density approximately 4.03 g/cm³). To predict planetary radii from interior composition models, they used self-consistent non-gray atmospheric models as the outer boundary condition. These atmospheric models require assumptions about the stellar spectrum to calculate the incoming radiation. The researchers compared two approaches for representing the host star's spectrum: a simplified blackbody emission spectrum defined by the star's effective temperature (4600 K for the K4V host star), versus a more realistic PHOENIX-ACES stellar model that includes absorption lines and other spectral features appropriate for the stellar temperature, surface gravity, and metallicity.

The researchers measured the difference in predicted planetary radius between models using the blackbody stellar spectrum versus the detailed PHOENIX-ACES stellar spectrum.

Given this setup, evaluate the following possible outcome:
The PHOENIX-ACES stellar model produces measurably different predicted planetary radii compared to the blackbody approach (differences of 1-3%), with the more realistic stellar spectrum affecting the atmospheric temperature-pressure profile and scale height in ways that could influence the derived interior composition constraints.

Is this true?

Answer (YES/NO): NO